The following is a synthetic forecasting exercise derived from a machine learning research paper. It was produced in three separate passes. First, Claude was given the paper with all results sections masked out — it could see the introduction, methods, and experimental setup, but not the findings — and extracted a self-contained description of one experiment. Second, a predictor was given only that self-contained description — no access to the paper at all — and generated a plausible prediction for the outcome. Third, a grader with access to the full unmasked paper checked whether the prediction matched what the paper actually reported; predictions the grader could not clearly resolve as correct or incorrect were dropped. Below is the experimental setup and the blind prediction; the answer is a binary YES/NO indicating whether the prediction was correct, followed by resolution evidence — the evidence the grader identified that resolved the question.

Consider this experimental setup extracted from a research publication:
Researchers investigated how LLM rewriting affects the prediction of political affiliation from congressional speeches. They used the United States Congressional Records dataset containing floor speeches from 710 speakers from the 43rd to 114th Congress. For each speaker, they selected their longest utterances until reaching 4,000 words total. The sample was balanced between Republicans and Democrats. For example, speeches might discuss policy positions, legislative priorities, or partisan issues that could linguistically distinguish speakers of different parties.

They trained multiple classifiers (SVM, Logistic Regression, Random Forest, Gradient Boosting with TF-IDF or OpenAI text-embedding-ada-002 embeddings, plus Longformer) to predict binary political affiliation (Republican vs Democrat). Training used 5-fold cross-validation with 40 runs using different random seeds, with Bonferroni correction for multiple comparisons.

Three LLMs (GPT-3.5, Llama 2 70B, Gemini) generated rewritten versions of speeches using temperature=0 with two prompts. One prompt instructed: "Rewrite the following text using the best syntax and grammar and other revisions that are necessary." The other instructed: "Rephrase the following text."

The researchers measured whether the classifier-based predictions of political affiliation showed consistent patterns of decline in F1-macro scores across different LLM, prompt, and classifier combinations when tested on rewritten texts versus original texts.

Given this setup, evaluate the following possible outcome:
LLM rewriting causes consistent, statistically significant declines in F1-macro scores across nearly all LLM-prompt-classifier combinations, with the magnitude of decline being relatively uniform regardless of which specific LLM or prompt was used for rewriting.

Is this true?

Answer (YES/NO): NO